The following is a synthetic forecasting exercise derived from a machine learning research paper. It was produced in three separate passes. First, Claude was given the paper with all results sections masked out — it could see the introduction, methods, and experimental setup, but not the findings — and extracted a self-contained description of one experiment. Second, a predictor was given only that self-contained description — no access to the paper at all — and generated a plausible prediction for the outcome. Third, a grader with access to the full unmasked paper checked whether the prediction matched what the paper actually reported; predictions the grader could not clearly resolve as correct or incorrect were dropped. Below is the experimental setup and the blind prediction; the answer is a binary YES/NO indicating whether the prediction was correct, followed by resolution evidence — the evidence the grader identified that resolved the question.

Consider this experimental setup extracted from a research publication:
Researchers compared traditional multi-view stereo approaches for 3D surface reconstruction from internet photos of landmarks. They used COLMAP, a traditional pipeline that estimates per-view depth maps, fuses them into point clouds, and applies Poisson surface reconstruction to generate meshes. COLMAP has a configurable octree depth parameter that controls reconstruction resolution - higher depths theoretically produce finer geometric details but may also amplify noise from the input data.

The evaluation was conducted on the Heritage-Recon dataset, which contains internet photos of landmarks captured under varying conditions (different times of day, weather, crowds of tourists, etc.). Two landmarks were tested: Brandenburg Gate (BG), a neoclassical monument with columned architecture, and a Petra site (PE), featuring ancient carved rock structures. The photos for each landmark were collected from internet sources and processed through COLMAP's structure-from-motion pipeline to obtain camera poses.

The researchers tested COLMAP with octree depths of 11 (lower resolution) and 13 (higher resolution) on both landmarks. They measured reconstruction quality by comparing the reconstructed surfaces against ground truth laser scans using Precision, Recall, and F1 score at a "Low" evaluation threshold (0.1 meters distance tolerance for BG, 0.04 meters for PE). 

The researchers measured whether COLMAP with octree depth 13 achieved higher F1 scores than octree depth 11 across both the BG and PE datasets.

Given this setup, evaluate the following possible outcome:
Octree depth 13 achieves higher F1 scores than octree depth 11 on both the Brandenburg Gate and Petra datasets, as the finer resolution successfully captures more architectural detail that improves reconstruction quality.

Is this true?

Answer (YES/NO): YES